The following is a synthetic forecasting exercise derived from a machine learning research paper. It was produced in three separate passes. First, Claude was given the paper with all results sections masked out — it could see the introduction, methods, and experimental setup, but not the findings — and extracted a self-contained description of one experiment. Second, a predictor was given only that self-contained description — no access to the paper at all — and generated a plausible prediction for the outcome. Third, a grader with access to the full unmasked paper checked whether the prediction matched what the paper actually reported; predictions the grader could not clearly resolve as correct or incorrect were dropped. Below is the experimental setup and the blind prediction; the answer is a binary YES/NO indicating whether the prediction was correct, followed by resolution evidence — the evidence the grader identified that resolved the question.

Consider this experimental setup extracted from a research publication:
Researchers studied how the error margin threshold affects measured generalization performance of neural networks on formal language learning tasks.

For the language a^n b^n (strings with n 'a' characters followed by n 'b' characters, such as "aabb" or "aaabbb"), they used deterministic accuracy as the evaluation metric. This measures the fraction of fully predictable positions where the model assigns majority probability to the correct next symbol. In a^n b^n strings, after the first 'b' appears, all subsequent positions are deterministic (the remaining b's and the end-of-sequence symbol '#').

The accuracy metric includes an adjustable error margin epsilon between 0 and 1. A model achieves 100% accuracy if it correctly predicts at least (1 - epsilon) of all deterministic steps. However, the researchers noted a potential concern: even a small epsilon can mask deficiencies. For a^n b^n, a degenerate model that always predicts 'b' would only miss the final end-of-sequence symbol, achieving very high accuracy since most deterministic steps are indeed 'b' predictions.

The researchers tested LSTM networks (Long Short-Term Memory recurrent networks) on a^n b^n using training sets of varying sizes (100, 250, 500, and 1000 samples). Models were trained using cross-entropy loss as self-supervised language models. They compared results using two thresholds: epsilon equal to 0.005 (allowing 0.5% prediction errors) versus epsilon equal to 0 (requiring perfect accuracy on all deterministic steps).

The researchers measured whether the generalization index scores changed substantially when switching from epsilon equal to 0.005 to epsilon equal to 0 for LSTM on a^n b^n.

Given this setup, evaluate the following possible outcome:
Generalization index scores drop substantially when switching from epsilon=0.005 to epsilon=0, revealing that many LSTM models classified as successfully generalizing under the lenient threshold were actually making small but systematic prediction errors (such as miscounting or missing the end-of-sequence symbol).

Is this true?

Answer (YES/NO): YES